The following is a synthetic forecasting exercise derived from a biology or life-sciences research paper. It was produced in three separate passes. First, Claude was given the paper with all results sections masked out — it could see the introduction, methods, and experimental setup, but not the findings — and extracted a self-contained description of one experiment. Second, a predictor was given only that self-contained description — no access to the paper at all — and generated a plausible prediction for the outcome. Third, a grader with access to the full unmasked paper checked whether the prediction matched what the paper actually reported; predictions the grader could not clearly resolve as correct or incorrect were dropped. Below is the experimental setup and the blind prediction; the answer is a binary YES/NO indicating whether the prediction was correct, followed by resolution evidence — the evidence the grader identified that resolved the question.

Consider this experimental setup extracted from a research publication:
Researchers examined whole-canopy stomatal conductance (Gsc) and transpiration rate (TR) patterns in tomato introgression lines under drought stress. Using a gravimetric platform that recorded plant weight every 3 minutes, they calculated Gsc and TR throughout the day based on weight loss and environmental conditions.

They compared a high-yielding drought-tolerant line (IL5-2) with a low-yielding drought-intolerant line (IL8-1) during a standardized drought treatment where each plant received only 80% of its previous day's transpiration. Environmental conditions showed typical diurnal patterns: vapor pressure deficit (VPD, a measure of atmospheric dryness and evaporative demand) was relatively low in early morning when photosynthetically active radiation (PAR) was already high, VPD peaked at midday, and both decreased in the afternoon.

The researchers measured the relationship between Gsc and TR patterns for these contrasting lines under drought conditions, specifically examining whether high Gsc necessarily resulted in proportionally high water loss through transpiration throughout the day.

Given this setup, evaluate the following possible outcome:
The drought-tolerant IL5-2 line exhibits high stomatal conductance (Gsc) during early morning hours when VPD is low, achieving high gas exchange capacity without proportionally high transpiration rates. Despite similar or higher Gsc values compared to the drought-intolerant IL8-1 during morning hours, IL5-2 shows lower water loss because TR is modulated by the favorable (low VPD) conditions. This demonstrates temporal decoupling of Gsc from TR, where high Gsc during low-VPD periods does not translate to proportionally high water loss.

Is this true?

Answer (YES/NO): YES